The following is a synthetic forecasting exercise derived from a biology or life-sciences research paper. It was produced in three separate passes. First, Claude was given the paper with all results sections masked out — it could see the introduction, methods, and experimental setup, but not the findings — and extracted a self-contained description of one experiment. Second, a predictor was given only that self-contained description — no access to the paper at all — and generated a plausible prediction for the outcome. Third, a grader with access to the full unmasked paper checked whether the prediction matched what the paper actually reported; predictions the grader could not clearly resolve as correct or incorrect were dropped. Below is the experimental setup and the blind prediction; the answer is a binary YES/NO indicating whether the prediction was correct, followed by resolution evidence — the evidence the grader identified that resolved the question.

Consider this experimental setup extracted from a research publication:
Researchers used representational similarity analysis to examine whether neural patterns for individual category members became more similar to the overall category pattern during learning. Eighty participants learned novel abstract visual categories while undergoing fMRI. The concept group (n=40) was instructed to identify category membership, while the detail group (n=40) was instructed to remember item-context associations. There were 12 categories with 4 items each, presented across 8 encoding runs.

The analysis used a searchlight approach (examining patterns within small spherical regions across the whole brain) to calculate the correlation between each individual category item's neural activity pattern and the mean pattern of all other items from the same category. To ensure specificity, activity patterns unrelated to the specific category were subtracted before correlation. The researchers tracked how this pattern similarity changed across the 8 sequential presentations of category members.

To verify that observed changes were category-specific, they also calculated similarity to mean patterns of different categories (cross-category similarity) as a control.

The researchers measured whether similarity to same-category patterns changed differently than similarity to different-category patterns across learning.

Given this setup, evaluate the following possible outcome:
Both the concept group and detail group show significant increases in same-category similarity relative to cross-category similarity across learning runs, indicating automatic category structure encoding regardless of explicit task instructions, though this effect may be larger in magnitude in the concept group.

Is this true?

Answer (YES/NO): NO